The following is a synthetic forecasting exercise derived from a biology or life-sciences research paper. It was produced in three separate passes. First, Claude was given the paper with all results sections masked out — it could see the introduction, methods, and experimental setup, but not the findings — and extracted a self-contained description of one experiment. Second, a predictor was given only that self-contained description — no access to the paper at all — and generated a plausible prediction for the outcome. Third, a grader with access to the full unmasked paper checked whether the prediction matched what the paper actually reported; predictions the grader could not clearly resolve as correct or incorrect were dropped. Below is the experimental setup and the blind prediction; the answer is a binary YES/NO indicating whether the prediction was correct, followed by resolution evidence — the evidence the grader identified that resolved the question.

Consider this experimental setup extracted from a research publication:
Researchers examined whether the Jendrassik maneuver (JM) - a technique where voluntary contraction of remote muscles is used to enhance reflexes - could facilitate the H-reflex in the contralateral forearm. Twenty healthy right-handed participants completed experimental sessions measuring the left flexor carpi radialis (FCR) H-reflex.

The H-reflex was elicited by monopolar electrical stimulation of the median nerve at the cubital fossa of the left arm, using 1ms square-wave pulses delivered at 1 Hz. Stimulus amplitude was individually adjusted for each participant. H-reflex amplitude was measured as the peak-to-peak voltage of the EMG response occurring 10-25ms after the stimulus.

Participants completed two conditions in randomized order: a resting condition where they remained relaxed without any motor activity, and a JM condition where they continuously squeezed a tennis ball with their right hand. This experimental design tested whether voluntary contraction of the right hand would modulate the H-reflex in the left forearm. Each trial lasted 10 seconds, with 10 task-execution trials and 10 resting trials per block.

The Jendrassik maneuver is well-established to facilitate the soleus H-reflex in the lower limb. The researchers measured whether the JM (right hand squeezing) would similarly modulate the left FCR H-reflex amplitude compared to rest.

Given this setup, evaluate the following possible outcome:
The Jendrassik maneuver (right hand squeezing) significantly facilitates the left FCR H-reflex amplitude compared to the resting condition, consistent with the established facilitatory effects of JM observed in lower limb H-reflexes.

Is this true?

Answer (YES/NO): NO